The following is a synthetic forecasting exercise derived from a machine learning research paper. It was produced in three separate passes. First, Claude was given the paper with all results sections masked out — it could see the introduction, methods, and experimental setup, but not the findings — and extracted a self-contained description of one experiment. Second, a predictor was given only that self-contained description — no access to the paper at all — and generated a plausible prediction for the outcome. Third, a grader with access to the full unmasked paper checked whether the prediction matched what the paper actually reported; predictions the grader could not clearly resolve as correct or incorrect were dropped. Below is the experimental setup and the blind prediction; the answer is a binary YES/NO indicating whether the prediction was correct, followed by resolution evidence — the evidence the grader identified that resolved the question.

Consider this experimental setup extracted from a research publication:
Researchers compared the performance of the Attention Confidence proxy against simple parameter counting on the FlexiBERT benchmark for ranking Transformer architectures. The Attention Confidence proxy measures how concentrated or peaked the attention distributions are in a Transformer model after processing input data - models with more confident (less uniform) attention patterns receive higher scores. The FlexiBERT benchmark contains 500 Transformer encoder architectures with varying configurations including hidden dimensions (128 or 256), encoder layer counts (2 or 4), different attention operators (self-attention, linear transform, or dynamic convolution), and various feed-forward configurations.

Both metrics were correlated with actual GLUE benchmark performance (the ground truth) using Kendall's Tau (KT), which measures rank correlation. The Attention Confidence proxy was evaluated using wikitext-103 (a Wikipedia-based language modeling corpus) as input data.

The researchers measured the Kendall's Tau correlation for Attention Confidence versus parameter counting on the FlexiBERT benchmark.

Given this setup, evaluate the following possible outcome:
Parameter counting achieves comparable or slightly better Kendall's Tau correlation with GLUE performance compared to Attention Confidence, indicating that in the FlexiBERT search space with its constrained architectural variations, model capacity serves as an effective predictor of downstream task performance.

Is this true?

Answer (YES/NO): NO